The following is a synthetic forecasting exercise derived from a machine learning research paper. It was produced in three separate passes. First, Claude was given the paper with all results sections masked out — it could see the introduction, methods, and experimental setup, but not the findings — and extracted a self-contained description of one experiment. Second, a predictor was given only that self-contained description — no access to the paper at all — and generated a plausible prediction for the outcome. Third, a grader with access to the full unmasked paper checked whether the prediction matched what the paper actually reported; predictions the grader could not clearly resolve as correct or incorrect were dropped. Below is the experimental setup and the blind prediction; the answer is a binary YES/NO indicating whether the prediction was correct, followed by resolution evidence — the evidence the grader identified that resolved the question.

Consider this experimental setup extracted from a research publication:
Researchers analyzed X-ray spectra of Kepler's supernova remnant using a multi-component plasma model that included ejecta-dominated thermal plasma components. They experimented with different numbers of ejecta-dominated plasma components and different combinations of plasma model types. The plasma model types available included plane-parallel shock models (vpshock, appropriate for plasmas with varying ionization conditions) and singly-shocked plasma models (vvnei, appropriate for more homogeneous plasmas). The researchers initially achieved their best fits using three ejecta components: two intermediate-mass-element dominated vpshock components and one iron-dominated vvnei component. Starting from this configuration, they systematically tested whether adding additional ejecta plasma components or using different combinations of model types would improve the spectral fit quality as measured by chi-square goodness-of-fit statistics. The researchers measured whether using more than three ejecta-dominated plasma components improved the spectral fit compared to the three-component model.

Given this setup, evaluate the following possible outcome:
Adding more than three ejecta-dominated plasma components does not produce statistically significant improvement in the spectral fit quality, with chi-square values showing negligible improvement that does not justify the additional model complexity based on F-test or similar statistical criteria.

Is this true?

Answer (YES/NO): YES